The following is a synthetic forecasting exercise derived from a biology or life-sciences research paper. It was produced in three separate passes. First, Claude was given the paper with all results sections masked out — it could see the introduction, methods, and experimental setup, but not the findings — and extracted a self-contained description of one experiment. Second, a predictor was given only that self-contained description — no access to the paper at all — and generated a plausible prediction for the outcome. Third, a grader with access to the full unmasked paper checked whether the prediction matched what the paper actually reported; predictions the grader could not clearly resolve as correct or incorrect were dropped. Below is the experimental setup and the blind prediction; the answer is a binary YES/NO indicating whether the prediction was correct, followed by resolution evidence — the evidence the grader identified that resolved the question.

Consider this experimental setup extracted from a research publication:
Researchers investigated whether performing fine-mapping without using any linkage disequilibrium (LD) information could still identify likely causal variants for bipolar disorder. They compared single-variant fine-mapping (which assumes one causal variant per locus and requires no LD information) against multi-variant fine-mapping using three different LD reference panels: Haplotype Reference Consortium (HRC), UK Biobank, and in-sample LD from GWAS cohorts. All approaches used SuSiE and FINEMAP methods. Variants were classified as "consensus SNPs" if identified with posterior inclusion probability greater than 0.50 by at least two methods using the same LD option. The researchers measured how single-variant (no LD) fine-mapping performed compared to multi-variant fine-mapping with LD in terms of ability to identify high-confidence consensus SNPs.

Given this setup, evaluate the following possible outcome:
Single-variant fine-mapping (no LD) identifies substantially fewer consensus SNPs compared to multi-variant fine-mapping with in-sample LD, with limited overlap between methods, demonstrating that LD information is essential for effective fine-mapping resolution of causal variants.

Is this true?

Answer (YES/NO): NO